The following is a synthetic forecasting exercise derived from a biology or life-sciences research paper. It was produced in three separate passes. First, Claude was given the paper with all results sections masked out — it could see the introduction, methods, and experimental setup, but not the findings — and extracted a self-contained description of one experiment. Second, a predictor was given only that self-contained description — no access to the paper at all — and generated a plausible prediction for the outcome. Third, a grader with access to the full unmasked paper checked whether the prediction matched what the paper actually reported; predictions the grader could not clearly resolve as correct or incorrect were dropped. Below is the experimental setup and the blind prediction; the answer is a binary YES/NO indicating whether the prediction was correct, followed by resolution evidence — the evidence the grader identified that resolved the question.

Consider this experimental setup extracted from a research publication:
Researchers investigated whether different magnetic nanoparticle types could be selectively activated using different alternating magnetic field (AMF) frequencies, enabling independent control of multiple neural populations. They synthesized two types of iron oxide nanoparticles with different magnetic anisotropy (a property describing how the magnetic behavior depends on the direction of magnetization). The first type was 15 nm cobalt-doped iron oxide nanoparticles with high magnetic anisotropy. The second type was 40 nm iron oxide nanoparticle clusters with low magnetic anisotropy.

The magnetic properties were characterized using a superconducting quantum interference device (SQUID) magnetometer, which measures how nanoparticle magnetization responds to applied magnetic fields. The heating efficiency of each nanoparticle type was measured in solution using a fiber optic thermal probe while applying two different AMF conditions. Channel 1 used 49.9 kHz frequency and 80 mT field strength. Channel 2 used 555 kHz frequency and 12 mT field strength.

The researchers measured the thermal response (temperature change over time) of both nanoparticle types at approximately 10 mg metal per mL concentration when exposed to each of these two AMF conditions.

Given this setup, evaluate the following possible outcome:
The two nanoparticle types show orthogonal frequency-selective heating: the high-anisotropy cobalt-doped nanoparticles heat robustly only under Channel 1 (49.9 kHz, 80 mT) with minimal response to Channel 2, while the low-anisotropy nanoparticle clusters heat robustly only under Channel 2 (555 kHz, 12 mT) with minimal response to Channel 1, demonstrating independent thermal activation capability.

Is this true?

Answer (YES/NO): YES